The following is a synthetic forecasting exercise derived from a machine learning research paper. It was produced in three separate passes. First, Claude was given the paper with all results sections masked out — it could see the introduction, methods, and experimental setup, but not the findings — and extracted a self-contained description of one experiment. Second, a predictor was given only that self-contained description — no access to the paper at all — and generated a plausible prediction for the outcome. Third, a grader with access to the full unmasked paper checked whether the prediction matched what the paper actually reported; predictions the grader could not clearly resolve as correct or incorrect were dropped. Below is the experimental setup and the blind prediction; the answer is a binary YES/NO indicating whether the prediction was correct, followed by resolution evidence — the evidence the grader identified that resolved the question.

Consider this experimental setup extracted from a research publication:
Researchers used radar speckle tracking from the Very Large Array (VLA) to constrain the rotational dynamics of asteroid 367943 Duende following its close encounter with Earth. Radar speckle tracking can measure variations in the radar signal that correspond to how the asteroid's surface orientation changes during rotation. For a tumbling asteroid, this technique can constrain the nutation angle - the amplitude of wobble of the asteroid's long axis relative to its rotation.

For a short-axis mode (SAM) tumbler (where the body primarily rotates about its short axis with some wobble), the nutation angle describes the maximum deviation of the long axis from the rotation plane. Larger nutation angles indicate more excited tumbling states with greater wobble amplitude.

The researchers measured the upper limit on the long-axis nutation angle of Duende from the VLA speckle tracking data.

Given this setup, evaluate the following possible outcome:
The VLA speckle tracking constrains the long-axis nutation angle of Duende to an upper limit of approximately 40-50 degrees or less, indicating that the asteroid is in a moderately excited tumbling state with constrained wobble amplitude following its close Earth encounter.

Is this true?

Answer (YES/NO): NO